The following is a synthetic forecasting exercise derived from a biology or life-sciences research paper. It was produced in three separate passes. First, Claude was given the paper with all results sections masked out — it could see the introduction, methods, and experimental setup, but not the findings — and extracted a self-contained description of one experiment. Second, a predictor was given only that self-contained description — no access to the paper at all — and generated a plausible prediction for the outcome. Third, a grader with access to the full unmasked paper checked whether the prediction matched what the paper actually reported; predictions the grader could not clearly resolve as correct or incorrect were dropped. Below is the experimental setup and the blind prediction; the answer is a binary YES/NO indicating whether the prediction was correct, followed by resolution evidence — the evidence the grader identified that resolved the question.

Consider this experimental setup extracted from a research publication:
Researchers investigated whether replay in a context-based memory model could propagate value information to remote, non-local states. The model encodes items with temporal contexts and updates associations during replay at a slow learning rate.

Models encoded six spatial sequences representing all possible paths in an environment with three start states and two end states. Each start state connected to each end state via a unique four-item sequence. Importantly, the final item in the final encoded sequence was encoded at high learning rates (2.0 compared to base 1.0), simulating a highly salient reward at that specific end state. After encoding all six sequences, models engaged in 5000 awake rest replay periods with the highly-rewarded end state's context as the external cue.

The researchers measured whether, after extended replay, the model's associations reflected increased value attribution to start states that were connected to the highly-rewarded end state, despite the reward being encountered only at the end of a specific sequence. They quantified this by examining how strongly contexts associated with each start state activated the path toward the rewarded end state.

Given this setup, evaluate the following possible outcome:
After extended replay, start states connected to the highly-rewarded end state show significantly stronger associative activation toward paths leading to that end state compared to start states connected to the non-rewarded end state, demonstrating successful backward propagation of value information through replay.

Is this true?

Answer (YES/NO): NO